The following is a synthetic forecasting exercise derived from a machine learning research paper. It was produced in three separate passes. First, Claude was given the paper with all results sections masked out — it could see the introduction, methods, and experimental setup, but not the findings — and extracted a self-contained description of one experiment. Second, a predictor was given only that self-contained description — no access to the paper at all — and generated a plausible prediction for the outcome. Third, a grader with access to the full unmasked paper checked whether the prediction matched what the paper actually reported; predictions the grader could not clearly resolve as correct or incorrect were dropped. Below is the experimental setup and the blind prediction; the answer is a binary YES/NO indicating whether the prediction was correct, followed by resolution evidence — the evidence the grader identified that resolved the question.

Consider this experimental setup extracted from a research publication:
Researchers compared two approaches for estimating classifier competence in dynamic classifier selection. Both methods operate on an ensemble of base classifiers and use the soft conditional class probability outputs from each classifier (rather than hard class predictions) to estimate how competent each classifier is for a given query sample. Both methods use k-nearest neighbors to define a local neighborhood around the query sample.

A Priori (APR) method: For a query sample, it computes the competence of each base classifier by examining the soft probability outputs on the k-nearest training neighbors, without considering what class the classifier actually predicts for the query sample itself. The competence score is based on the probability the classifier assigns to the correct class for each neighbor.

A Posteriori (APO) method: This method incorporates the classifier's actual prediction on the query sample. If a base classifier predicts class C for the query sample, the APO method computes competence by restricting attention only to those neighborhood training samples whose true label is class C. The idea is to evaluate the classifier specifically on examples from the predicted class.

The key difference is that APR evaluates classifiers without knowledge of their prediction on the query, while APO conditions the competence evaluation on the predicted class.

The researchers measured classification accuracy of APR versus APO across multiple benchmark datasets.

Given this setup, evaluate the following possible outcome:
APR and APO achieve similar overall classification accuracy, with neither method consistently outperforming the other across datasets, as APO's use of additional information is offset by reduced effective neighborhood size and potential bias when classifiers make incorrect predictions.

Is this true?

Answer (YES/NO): NO